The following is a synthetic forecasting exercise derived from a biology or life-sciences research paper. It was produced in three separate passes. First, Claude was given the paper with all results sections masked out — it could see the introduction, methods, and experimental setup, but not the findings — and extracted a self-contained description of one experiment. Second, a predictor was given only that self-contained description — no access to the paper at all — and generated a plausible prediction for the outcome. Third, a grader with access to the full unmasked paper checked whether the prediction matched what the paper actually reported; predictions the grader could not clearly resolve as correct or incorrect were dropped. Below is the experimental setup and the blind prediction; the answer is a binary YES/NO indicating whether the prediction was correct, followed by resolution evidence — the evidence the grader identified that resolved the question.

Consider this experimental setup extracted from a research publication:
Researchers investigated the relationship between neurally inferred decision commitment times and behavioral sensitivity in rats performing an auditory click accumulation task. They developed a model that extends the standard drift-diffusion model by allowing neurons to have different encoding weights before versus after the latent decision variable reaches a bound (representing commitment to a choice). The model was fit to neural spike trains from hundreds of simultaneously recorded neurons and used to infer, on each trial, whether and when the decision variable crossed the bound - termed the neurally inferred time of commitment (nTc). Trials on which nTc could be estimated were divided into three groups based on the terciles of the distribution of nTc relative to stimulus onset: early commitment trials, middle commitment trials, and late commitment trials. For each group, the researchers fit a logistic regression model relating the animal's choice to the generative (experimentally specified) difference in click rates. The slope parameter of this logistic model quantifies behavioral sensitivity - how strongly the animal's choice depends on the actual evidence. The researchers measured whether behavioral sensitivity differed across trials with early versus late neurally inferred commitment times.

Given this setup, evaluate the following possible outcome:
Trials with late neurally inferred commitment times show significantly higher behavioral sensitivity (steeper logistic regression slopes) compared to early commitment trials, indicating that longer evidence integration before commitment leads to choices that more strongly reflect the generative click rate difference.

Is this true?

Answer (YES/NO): YES